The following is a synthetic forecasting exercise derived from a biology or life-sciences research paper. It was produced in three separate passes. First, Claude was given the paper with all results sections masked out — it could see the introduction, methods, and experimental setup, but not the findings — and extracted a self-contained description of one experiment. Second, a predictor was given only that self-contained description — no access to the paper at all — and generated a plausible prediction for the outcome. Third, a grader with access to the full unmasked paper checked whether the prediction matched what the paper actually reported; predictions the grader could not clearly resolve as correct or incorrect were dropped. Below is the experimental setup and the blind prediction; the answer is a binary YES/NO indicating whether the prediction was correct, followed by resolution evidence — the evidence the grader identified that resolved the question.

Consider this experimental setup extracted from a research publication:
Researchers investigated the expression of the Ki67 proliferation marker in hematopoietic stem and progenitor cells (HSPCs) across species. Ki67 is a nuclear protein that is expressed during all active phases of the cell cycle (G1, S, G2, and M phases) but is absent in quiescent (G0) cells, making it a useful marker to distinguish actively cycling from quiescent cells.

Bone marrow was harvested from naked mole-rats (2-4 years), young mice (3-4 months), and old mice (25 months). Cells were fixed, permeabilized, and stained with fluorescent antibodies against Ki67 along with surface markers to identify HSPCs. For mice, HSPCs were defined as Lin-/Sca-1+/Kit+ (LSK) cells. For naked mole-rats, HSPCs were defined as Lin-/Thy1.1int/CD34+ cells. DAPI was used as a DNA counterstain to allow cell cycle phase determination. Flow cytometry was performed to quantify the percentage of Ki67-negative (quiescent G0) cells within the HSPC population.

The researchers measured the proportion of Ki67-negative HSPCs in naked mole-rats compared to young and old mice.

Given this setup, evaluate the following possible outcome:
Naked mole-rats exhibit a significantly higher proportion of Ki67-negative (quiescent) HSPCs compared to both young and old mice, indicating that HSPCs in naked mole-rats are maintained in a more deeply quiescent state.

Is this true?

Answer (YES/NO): NO